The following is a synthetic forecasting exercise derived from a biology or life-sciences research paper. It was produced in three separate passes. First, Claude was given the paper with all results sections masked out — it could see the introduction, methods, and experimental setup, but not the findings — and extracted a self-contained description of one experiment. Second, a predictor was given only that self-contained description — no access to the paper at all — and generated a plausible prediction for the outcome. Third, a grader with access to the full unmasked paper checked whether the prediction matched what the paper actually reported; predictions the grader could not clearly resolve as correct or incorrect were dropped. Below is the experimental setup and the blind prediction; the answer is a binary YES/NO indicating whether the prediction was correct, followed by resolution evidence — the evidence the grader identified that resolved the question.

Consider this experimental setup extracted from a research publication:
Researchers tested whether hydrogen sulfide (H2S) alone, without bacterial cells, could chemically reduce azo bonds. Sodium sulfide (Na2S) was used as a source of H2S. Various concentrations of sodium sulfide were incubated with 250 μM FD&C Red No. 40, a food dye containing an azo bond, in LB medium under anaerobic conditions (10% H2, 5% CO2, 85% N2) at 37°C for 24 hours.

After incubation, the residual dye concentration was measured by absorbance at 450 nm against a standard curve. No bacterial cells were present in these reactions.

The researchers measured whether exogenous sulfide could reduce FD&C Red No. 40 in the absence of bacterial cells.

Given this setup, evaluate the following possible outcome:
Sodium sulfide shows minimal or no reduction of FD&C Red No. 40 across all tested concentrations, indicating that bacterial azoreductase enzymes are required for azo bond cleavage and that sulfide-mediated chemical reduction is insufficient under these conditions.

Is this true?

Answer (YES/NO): NO